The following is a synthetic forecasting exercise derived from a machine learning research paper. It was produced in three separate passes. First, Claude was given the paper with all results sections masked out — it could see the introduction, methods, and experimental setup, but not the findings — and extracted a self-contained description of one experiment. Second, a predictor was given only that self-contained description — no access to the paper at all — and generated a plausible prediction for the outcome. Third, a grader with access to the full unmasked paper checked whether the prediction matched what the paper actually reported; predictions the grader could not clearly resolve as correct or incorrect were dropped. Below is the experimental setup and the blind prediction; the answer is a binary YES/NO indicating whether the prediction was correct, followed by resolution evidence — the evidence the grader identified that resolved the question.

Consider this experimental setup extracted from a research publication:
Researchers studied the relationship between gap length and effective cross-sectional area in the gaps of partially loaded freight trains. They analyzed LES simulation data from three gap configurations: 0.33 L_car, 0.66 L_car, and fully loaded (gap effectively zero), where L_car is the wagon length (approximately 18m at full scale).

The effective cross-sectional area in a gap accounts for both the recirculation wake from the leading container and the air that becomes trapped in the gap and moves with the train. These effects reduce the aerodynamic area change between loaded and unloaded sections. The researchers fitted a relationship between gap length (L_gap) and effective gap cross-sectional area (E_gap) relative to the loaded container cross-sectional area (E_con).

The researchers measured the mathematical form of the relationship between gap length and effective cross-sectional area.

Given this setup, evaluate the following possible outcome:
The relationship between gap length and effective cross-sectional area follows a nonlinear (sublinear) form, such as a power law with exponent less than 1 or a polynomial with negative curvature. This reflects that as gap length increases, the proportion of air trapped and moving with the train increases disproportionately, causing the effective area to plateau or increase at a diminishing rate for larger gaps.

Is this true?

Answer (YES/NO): NO